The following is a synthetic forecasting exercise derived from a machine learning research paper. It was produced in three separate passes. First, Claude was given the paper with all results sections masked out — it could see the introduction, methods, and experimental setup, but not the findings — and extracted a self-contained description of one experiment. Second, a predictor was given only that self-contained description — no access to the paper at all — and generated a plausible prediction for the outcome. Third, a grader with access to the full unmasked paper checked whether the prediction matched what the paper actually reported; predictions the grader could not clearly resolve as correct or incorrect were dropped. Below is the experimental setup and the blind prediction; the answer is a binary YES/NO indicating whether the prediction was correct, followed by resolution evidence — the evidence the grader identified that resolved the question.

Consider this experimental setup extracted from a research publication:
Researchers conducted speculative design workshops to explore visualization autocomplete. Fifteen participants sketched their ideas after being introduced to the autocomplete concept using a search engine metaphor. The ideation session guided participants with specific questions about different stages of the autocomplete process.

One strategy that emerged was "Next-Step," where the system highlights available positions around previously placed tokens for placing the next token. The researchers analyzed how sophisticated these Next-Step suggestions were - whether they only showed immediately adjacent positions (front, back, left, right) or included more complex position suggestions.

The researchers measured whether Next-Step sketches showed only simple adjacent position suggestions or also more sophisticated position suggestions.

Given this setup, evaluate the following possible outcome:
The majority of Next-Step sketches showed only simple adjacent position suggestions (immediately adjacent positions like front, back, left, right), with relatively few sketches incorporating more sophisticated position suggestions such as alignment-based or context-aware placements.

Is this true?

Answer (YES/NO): NO